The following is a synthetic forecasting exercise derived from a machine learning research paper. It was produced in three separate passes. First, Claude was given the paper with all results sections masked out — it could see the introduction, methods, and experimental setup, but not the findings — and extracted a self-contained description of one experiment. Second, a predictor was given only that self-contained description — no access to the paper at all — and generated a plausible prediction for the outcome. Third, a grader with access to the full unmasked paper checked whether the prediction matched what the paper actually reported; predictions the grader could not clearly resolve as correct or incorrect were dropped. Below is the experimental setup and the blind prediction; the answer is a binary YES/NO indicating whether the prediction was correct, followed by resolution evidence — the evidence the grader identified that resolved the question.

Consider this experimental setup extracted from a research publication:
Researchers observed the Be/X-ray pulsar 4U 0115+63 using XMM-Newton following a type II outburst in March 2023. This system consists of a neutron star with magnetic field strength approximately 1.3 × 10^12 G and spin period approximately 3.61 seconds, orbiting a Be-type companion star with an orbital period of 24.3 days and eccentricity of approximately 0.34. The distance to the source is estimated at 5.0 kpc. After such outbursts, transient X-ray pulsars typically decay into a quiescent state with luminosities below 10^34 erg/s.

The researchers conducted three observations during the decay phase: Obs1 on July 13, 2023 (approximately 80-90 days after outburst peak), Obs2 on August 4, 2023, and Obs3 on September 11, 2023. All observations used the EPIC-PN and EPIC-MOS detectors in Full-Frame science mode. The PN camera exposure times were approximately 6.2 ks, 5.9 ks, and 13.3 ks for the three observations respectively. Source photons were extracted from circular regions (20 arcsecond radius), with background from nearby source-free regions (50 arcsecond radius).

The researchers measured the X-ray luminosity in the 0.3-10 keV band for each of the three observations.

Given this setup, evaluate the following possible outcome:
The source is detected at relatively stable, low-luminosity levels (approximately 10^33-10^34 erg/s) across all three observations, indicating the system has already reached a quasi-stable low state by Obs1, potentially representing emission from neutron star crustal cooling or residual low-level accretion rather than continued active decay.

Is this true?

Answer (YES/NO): NO